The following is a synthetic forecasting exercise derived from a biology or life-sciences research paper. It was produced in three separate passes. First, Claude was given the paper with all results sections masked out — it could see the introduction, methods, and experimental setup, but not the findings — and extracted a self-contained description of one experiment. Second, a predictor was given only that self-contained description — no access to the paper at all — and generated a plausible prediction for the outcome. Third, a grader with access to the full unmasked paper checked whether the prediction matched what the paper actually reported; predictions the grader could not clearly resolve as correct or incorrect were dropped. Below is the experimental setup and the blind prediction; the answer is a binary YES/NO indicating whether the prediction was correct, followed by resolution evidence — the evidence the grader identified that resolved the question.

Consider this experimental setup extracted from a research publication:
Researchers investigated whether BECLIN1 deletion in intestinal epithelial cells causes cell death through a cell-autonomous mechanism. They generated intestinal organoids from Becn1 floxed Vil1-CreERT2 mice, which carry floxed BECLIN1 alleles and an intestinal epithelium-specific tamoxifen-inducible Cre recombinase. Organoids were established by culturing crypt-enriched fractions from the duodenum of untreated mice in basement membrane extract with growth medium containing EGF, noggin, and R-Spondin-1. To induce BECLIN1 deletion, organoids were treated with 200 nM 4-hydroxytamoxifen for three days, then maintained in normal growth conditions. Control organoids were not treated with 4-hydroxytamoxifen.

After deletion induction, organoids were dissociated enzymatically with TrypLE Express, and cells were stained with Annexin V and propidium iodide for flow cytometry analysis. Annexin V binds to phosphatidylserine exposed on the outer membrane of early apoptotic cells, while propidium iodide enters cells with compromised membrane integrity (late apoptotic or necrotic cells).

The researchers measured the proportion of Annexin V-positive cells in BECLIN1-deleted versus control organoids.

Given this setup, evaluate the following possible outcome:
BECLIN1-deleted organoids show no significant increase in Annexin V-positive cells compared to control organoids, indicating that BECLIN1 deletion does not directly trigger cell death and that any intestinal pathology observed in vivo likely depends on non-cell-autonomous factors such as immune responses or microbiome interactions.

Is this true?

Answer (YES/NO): NO